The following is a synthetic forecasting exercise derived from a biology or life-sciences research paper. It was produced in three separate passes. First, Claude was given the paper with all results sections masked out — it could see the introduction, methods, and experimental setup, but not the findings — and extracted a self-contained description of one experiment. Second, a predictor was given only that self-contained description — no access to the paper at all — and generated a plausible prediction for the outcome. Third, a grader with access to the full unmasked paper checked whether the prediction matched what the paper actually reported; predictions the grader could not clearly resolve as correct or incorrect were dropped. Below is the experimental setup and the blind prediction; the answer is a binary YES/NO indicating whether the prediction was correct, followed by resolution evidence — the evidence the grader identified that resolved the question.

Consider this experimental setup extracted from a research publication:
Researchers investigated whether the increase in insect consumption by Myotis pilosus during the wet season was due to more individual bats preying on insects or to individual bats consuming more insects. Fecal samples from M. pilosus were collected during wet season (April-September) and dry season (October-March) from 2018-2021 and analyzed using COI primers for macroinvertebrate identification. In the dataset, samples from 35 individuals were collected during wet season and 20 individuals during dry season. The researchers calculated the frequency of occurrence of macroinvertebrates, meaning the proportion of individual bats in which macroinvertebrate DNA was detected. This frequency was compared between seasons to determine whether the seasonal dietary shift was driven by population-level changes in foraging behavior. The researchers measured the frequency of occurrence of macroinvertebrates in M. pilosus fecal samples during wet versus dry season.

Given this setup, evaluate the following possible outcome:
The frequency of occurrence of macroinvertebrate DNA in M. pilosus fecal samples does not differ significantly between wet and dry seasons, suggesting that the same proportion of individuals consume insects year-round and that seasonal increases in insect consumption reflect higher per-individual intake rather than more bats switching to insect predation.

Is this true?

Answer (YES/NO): NO